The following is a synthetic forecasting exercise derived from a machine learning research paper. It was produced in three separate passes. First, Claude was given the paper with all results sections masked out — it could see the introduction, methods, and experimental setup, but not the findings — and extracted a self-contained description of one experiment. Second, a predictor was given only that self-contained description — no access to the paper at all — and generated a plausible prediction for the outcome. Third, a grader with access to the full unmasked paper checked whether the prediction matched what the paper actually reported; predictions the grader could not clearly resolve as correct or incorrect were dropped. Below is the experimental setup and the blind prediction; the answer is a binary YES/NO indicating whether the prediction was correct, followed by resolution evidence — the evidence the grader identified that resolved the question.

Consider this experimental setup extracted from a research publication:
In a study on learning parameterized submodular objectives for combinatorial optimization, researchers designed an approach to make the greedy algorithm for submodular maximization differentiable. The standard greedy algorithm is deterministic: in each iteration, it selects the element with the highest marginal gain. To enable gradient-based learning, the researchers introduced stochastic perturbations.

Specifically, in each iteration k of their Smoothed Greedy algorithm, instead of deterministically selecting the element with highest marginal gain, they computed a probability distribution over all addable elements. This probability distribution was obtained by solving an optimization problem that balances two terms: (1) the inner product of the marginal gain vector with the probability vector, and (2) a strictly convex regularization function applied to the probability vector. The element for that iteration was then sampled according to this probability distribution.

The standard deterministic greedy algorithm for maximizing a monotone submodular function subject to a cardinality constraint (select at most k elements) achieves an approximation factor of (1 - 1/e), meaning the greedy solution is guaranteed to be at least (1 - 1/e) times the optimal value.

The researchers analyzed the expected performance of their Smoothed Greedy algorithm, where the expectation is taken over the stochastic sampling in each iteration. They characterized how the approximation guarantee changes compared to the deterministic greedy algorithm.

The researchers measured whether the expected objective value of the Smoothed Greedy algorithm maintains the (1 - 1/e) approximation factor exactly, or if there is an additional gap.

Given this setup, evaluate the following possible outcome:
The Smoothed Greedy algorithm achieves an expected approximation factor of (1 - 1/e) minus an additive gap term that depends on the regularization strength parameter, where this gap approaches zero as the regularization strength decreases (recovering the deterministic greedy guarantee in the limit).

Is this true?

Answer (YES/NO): YES